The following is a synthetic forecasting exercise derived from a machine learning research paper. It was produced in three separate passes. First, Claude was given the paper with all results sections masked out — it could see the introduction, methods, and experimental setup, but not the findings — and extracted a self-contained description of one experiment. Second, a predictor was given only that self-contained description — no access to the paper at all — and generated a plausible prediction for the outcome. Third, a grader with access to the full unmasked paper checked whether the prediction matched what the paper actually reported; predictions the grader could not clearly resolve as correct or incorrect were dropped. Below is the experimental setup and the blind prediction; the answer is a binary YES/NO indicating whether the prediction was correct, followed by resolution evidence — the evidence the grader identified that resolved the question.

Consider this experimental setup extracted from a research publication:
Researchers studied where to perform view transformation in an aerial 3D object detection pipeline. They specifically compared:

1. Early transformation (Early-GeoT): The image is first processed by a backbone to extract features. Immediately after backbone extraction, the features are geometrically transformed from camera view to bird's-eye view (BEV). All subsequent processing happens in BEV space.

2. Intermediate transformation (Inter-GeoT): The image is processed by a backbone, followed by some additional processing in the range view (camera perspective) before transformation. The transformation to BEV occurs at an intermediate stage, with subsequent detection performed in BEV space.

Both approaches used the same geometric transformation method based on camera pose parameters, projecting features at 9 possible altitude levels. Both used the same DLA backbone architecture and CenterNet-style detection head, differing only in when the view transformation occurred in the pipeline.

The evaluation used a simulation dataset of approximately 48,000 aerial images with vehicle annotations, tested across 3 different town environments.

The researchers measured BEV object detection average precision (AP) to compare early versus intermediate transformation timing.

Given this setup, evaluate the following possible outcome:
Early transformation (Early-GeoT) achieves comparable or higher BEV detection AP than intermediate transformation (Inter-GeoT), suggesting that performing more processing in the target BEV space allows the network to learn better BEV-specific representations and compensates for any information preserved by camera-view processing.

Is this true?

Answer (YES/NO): NO